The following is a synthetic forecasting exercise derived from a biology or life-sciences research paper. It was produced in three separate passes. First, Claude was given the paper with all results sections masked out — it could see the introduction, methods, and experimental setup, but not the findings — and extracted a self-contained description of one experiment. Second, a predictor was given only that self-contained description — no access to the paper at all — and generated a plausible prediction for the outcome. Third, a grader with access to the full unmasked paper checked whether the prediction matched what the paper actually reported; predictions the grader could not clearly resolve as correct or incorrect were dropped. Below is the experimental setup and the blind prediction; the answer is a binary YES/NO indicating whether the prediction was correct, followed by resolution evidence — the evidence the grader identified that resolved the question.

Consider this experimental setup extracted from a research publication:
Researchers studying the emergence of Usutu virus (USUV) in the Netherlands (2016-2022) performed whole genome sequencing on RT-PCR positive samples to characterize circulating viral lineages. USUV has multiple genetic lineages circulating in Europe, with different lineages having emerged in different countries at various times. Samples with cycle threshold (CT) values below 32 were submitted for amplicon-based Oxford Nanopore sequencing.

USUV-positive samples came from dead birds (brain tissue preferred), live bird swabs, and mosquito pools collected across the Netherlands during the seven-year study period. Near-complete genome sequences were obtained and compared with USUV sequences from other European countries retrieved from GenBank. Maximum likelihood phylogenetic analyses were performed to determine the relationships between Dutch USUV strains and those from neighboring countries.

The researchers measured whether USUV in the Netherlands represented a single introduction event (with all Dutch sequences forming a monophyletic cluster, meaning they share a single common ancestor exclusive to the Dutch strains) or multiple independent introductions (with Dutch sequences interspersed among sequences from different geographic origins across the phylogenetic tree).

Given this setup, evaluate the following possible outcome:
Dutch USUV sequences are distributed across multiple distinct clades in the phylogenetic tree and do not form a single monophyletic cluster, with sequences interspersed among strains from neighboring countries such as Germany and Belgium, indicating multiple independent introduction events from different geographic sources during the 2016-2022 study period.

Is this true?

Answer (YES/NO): NO